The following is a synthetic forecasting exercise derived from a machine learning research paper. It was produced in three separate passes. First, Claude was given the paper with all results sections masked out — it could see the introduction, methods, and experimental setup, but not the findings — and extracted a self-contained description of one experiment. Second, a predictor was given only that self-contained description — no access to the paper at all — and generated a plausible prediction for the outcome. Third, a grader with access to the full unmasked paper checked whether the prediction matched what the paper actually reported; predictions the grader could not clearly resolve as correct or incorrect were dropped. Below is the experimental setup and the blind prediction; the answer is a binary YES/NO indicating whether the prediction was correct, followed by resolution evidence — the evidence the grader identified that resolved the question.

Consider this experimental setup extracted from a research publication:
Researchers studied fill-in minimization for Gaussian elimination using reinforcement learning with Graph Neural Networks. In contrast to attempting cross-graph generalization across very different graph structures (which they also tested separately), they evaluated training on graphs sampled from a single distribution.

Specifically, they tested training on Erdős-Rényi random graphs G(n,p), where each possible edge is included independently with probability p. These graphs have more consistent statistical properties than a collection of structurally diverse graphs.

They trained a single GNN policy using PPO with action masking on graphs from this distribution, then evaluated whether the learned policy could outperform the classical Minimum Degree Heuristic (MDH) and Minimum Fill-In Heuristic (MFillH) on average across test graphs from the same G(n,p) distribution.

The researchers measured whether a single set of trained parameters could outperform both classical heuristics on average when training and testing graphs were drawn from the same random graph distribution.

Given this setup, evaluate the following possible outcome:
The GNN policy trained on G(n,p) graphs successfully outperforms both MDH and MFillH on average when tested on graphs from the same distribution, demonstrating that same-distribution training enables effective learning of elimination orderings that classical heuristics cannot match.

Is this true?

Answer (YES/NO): YES